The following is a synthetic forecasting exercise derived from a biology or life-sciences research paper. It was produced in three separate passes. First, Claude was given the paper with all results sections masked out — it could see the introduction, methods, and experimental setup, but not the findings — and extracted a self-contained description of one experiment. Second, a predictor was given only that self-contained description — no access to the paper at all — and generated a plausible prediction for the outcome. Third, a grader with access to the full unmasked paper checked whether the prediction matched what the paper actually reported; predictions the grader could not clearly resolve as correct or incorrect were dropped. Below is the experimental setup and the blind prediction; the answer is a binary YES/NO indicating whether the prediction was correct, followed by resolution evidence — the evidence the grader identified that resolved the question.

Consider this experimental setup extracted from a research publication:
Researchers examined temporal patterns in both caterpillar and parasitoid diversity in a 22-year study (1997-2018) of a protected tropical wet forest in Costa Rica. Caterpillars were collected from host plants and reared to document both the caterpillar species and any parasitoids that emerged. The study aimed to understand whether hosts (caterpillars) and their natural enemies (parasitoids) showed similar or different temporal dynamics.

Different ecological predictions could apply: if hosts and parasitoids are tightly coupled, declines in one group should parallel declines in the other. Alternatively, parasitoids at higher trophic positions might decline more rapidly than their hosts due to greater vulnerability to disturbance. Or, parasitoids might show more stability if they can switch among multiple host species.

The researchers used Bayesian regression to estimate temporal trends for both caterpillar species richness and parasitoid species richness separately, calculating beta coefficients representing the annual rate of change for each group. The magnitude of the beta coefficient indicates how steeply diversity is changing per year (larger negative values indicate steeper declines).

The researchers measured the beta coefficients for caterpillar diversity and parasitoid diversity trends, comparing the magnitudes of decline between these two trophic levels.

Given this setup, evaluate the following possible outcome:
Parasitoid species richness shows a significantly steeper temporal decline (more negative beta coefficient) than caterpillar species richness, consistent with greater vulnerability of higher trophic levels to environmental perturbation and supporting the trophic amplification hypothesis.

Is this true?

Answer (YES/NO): NO